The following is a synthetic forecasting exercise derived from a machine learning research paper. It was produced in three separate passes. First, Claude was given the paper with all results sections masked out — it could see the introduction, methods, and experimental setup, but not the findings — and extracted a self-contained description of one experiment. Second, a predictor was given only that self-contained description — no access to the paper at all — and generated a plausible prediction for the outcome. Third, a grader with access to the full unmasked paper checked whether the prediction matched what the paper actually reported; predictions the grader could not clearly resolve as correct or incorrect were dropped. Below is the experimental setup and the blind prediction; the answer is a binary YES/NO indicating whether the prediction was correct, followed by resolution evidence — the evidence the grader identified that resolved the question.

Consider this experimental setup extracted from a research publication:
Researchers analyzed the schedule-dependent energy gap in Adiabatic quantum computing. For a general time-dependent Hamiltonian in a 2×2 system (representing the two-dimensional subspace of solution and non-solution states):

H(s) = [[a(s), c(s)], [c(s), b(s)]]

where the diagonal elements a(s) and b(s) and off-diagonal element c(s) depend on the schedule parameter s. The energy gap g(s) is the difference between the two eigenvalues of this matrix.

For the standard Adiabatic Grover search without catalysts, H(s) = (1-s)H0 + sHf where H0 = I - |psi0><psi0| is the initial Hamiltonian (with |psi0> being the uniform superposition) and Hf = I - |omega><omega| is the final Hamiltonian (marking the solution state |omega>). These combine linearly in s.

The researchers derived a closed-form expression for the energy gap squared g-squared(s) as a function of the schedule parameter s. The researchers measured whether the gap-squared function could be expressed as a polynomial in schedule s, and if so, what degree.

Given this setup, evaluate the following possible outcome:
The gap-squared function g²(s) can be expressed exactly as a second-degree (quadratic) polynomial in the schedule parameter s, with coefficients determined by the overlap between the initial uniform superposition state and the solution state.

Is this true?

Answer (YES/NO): YES